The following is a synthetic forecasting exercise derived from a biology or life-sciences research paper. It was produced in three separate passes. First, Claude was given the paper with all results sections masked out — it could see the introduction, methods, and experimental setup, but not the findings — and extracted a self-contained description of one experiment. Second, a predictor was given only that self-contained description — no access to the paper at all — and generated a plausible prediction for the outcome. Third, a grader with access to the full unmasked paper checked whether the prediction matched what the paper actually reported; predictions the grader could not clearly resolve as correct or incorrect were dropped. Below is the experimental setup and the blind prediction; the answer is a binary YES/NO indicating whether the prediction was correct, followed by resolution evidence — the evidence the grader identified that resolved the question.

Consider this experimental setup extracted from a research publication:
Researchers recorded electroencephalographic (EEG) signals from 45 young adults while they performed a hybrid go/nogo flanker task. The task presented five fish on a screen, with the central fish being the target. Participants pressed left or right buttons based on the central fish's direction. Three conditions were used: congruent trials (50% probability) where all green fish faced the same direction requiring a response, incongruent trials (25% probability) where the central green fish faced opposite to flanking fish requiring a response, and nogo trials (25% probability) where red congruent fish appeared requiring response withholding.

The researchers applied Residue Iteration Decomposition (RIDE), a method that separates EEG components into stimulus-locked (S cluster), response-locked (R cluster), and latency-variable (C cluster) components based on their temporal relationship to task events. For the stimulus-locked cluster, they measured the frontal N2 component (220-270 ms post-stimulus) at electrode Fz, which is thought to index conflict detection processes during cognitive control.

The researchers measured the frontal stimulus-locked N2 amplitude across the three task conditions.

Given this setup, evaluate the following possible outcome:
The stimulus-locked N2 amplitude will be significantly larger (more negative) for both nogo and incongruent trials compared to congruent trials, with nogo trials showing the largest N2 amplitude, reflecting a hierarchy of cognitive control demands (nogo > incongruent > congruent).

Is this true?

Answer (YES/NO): NO